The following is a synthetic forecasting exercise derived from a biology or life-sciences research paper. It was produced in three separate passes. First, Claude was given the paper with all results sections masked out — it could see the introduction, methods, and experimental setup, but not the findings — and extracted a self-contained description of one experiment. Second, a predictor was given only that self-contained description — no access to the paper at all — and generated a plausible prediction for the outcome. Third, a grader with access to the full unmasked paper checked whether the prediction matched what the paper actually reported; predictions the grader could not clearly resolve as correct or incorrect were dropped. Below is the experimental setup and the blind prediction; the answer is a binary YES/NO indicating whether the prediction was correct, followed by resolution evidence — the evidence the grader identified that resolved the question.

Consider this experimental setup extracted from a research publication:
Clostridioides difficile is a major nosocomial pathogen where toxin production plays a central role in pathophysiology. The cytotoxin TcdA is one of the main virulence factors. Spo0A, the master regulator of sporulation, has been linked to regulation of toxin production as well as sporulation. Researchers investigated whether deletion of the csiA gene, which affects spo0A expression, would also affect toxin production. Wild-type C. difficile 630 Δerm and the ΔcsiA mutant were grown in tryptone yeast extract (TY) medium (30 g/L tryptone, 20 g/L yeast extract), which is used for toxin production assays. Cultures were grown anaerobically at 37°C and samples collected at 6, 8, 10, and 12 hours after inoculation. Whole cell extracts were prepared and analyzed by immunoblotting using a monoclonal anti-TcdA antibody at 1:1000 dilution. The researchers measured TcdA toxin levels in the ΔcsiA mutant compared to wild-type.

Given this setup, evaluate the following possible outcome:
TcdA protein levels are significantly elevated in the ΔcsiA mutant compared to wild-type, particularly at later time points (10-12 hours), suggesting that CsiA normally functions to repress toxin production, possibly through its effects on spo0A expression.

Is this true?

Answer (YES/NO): NO